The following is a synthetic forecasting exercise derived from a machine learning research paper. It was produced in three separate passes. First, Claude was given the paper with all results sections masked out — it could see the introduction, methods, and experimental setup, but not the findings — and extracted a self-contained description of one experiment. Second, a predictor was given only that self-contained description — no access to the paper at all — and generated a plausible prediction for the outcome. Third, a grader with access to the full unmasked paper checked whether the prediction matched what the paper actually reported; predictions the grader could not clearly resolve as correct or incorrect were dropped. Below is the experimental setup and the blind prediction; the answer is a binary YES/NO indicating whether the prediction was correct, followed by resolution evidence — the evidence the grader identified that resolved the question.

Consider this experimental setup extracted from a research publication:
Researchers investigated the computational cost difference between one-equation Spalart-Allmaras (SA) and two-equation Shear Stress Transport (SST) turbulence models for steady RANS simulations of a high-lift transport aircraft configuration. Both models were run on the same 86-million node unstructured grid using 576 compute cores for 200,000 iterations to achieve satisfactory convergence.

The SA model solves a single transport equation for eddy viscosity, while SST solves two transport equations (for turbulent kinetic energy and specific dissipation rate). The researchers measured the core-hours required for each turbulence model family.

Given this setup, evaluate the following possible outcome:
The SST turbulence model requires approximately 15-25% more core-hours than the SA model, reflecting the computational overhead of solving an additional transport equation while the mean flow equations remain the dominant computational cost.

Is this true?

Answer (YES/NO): YES